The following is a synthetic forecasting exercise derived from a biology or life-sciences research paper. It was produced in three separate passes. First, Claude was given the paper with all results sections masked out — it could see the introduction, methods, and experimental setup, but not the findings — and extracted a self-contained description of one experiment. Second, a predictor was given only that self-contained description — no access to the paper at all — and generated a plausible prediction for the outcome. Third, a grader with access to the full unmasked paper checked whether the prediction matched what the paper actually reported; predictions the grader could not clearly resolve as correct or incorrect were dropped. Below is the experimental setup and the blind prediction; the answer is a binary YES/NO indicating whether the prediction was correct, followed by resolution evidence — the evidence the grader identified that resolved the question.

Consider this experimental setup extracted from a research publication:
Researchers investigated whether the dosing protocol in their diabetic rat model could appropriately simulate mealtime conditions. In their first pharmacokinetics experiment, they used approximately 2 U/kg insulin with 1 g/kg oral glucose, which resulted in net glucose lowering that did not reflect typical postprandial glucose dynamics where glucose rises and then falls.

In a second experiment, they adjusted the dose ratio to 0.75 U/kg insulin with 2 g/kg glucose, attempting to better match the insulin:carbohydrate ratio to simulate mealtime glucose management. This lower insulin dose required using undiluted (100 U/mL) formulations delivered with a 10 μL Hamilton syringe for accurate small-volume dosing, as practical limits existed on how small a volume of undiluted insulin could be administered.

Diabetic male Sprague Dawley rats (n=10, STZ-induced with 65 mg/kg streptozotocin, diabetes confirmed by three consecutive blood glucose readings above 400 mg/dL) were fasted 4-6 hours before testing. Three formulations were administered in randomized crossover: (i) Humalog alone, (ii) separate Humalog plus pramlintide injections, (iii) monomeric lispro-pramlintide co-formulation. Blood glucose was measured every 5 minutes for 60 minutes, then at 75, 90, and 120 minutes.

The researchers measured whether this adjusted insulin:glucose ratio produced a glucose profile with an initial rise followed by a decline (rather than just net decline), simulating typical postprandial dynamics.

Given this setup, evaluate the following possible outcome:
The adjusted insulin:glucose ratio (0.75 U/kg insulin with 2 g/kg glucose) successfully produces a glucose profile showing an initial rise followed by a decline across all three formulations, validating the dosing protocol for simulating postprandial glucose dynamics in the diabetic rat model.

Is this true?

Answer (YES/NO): NO